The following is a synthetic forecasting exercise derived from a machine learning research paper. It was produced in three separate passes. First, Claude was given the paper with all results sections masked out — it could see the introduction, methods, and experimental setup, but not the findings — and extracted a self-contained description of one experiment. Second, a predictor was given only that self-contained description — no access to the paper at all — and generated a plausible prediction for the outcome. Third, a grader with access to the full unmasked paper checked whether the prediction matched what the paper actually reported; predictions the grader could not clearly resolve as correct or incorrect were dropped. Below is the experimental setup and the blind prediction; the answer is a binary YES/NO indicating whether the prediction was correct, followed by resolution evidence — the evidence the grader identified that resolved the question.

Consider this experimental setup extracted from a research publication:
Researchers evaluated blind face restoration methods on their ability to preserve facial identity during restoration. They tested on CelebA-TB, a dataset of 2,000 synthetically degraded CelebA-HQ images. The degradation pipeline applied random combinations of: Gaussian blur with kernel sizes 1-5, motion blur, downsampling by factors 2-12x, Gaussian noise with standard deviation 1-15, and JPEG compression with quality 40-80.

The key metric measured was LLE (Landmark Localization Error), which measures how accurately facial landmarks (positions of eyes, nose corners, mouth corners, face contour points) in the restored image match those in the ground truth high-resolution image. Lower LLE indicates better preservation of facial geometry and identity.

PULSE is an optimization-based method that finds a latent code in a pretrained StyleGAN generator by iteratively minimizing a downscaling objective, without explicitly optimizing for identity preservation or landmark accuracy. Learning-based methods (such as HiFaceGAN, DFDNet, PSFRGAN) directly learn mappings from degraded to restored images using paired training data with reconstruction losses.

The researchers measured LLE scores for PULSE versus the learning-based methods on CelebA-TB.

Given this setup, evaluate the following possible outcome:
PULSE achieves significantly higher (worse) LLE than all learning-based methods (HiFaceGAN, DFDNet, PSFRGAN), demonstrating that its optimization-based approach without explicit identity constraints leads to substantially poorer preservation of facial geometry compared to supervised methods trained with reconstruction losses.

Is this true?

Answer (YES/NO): YES